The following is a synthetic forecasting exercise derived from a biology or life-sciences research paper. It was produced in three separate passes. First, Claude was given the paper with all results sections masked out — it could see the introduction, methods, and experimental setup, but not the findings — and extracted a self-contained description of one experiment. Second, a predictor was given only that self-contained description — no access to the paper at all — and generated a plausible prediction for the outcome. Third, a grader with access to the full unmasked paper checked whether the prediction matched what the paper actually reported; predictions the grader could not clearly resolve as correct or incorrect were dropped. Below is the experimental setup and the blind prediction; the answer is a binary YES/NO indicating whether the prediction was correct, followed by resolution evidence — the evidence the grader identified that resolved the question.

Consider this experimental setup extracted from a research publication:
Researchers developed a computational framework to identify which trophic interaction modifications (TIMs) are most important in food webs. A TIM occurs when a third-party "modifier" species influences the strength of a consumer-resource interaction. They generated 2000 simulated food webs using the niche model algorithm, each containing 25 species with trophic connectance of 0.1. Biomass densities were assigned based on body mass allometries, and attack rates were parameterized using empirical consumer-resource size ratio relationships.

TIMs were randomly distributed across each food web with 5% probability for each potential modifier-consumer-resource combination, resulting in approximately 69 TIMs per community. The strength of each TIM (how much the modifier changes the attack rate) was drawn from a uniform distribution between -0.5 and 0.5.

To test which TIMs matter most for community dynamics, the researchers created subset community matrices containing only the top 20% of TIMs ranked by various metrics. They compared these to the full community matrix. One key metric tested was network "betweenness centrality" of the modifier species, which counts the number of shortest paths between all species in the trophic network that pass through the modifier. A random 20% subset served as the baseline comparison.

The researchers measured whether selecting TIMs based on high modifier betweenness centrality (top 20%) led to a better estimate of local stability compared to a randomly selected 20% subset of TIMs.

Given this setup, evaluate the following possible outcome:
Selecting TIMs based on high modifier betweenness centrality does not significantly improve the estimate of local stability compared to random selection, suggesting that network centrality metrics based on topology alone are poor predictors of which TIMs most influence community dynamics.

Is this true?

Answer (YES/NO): YES